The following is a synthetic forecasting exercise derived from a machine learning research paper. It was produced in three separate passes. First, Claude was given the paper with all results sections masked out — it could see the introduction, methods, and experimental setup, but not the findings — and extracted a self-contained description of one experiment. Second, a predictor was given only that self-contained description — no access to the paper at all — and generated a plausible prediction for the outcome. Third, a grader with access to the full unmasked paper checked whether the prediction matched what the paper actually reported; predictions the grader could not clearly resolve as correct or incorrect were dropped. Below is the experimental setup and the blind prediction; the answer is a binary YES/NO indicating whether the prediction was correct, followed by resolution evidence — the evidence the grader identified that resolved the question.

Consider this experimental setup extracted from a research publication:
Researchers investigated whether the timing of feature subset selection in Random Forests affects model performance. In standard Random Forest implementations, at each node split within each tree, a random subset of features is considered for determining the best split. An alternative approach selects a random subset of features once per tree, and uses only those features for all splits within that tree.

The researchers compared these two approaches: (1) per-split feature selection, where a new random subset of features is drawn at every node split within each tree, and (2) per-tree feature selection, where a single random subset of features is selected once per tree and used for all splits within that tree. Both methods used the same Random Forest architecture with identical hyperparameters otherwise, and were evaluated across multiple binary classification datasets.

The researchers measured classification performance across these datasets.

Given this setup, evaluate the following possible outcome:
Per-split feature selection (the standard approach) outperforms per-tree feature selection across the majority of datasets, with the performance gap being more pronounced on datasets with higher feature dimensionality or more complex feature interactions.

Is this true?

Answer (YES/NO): NO